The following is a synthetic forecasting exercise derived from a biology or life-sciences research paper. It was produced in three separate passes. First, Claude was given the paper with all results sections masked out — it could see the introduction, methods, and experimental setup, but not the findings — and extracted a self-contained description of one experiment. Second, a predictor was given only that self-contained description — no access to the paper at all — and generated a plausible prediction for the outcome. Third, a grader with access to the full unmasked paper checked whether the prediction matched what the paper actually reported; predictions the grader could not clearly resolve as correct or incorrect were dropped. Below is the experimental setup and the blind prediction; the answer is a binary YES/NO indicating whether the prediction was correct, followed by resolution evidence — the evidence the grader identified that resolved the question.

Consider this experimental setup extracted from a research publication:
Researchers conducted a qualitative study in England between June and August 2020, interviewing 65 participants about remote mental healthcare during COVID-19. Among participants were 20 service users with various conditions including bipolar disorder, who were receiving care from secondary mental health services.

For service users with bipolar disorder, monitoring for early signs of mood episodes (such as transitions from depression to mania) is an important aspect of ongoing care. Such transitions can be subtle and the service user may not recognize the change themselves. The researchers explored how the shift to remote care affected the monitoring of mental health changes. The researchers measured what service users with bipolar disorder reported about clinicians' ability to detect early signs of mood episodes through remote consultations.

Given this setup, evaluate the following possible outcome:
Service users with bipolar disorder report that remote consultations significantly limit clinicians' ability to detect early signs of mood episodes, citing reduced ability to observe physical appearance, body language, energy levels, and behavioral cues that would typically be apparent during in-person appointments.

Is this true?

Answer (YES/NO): YES